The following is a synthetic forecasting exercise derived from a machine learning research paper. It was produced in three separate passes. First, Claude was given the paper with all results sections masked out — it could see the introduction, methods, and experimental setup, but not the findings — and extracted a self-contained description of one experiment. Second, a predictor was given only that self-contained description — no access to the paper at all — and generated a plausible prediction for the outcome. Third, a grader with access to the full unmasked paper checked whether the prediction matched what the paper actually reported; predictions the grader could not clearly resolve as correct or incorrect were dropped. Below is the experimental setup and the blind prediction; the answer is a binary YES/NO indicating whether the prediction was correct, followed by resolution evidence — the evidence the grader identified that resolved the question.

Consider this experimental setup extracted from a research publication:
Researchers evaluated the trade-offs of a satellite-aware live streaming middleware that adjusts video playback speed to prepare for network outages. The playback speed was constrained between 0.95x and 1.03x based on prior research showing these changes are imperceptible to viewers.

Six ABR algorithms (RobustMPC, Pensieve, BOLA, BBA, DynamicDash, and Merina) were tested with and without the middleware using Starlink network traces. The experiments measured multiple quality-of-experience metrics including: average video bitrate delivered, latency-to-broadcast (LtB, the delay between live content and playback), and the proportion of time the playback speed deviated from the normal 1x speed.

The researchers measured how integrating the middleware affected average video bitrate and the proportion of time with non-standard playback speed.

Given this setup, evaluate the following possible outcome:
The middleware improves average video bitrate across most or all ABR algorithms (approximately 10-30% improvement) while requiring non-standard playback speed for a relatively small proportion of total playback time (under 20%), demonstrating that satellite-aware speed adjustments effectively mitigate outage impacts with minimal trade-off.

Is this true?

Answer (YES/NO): NO